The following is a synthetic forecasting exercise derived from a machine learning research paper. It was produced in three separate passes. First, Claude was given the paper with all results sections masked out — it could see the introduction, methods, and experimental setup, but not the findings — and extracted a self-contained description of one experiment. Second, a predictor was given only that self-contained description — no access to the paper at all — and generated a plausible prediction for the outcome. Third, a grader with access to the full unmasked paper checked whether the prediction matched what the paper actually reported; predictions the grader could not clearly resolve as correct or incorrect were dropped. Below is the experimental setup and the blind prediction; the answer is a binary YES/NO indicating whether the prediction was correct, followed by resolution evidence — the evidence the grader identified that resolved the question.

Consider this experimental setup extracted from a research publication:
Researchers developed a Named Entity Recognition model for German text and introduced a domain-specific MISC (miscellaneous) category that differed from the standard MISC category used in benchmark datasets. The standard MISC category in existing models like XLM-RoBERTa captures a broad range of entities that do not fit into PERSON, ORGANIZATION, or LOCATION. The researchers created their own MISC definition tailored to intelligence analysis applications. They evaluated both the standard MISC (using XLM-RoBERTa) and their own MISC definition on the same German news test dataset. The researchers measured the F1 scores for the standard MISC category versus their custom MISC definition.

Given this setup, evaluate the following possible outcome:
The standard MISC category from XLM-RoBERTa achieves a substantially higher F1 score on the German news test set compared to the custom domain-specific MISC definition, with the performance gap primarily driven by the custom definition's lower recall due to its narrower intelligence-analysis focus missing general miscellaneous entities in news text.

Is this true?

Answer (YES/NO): NO